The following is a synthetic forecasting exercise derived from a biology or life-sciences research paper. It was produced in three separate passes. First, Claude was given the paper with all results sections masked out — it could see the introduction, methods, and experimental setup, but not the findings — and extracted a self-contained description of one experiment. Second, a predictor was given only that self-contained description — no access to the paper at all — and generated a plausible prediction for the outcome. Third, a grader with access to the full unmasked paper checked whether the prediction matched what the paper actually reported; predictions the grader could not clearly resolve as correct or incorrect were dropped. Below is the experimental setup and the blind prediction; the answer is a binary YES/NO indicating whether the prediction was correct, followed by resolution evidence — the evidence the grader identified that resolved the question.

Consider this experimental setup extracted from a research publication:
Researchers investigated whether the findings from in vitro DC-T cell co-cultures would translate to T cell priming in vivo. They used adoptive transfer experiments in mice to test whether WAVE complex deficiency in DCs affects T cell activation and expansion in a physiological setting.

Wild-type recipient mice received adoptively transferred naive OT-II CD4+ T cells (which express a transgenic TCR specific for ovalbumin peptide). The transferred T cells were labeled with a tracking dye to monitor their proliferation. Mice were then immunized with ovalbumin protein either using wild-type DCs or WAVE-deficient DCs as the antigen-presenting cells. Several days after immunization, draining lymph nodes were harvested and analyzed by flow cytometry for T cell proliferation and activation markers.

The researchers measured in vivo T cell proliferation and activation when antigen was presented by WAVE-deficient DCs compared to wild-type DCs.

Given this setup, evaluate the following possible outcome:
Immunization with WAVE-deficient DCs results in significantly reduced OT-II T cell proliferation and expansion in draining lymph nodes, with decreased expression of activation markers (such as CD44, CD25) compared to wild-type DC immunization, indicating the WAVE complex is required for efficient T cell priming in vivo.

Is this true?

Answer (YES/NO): NO